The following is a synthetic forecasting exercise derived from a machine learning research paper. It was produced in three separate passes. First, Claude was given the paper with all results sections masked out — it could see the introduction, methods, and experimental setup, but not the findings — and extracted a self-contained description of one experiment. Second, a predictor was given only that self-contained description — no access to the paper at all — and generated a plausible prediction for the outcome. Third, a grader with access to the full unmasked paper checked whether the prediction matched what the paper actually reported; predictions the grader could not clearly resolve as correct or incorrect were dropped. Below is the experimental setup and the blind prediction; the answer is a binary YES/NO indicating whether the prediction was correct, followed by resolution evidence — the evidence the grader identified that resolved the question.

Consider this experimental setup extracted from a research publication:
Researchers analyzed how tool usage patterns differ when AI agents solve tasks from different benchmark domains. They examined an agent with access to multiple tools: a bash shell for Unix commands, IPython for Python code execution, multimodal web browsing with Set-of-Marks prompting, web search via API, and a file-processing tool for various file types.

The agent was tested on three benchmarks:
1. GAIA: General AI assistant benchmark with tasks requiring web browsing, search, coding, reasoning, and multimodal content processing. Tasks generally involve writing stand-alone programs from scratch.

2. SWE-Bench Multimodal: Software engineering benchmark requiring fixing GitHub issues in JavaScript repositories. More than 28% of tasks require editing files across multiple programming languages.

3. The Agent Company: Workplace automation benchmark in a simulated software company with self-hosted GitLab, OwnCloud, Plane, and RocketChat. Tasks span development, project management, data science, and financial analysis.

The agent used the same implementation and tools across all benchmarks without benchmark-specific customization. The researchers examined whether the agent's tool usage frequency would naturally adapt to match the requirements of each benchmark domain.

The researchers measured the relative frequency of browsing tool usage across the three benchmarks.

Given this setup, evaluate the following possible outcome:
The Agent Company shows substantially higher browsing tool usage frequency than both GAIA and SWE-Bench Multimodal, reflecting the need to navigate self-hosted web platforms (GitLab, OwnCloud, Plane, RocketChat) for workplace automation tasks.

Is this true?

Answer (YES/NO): YES